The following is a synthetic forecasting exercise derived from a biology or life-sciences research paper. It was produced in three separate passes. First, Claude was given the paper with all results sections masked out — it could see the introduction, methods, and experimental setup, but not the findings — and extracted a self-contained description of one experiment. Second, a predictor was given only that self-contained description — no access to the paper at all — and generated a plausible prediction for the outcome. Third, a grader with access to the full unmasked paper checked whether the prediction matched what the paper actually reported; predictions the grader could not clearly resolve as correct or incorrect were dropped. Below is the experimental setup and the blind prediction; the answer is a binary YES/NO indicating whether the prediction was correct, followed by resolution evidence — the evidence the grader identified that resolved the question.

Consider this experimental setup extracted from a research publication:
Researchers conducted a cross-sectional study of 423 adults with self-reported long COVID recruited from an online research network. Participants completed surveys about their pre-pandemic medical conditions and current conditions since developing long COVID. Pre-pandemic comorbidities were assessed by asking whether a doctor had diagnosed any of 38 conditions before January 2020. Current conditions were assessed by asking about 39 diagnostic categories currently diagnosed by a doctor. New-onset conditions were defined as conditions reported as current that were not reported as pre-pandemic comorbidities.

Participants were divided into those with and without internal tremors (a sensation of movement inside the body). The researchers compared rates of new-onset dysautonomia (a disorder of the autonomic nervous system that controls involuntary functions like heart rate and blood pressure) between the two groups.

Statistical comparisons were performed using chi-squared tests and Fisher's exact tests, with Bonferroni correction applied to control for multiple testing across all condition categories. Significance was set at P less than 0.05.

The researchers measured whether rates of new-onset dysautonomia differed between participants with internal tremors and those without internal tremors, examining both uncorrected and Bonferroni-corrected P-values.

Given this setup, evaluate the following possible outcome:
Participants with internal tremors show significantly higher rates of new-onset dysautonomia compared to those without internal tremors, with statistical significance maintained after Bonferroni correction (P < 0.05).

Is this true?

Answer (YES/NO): NO